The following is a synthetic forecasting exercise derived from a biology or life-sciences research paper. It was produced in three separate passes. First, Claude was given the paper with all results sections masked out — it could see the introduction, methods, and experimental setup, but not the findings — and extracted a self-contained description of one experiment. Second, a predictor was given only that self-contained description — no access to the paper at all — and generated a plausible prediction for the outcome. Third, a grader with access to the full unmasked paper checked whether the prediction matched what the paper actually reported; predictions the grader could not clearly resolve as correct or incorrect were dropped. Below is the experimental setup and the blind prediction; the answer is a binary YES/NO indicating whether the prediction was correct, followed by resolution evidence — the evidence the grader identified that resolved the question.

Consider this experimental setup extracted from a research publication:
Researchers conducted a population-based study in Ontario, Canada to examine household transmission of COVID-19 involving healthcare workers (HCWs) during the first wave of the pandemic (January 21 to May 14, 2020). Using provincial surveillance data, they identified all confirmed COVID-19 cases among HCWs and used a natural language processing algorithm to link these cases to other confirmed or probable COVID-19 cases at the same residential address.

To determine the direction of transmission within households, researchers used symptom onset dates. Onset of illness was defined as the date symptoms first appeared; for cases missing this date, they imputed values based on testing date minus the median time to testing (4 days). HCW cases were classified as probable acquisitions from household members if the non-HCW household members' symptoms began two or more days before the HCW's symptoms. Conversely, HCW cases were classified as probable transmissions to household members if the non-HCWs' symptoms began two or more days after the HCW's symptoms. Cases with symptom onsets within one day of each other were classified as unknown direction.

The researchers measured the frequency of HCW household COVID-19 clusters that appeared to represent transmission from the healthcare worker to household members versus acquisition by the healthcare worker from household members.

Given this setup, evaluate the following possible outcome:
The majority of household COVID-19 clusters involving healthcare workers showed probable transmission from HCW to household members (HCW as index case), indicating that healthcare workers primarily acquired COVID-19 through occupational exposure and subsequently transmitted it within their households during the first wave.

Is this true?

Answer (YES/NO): YES